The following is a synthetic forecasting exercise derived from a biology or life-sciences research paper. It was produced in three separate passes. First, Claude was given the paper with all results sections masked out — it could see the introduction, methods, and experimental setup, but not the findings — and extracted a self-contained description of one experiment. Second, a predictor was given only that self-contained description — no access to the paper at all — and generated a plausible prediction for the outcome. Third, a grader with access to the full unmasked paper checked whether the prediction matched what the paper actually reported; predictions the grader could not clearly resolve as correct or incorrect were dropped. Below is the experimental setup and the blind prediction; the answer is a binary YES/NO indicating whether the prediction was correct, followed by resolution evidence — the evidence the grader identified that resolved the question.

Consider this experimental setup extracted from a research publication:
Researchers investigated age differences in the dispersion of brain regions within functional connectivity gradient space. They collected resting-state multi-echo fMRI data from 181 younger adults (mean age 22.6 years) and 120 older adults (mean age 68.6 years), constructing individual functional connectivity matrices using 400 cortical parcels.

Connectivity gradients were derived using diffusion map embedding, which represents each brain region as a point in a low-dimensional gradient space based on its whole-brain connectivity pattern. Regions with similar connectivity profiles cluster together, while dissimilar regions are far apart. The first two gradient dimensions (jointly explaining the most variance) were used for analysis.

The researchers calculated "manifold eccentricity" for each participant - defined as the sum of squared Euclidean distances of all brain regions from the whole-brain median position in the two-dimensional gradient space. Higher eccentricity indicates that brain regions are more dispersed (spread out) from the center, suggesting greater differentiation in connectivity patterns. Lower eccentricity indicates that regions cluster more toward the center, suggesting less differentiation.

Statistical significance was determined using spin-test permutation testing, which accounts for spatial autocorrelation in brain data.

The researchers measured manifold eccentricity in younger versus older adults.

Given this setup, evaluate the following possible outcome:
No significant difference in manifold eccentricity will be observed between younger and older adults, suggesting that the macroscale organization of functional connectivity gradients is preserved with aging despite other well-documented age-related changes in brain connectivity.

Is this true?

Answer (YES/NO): NO